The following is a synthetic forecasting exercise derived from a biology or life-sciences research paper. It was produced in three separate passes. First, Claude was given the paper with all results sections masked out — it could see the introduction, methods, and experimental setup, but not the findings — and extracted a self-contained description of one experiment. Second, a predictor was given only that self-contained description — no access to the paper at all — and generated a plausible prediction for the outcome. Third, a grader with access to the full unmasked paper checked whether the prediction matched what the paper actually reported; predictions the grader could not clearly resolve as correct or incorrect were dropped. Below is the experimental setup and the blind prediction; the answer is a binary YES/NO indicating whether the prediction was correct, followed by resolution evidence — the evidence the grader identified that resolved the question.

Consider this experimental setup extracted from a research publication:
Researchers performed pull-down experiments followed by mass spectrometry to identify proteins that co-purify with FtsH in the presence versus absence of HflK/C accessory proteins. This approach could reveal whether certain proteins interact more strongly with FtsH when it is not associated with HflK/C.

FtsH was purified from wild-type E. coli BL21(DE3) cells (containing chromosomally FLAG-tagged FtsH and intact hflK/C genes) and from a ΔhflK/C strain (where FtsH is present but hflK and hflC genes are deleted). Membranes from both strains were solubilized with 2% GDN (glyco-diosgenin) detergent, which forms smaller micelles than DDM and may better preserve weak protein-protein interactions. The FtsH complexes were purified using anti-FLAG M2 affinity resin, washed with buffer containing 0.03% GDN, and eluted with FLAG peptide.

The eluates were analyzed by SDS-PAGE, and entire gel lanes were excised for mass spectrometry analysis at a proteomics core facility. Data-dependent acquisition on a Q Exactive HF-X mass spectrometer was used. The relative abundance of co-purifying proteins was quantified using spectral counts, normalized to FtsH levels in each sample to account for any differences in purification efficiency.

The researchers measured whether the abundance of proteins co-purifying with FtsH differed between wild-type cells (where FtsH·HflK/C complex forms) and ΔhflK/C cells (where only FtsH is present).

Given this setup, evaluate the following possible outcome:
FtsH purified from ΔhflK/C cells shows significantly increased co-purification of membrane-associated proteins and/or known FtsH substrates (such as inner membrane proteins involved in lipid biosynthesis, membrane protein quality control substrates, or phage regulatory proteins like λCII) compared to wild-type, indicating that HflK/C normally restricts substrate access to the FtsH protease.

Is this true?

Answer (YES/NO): NO